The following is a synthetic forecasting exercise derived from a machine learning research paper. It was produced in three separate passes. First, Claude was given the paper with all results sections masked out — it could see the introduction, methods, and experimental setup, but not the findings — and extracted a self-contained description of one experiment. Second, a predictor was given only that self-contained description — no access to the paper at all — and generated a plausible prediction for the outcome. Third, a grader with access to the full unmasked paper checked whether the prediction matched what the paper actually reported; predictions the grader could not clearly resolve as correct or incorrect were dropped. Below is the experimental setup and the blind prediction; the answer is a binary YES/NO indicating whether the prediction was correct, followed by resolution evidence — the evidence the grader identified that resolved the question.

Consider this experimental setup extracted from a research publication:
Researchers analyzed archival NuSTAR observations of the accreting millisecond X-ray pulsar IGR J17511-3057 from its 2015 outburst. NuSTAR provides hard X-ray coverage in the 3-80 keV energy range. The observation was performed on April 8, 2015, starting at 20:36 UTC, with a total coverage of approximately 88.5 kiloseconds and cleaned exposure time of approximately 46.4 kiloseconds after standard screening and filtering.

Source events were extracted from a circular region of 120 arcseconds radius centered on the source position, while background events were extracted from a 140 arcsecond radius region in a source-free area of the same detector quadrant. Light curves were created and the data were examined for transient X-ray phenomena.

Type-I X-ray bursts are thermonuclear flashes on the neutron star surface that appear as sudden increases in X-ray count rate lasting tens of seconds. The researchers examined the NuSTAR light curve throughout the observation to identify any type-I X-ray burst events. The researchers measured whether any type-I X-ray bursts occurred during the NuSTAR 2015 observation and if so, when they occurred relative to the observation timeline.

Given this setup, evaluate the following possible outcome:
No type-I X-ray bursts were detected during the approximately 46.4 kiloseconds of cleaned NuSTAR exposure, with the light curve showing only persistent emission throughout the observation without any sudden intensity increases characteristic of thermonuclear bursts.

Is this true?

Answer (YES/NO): NO